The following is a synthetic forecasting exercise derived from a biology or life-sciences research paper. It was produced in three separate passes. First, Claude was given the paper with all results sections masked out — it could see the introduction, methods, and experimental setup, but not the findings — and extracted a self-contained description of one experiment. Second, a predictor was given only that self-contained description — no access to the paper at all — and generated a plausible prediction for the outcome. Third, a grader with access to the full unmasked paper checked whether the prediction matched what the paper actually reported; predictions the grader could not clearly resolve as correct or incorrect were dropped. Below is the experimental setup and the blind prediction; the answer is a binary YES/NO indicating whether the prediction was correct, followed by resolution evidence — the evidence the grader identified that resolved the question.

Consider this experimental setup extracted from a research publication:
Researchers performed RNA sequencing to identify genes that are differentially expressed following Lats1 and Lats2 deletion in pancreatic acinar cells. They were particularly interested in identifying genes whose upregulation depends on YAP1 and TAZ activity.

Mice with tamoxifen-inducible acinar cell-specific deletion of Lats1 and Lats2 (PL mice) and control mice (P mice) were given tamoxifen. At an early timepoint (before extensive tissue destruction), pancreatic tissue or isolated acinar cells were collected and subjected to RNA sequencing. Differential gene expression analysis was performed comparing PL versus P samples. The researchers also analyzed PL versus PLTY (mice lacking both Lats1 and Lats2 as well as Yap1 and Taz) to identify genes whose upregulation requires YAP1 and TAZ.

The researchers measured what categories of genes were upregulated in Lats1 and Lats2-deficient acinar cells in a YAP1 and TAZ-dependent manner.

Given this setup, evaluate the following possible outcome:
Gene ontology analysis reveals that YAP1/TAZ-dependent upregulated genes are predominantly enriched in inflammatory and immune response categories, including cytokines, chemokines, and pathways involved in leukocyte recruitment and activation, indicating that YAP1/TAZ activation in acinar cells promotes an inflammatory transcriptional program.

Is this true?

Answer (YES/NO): YES